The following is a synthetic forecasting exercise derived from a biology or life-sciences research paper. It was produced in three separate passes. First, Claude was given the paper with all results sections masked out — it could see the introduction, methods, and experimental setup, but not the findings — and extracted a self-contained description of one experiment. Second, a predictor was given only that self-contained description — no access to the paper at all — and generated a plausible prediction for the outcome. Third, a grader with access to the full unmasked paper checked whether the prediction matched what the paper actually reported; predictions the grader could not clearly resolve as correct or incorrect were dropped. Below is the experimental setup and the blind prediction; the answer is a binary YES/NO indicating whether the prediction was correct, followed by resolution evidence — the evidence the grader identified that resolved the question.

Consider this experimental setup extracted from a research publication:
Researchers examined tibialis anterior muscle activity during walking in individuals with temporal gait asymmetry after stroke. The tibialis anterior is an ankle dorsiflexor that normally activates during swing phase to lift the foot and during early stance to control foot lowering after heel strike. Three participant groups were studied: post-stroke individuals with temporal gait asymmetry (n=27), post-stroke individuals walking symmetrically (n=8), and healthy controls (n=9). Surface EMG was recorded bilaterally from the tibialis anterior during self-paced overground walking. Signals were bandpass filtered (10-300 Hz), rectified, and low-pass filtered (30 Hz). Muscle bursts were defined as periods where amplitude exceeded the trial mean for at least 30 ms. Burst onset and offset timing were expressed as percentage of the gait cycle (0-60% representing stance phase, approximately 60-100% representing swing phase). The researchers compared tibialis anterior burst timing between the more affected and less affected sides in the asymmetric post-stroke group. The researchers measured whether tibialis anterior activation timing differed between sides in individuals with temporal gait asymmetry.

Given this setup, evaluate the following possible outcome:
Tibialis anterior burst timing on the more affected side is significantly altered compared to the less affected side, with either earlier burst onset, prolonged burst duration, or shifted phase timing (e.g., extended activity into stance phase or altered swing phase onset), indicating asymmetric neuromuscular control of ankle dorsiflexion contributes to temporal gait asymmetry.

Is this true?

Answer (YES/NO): NO